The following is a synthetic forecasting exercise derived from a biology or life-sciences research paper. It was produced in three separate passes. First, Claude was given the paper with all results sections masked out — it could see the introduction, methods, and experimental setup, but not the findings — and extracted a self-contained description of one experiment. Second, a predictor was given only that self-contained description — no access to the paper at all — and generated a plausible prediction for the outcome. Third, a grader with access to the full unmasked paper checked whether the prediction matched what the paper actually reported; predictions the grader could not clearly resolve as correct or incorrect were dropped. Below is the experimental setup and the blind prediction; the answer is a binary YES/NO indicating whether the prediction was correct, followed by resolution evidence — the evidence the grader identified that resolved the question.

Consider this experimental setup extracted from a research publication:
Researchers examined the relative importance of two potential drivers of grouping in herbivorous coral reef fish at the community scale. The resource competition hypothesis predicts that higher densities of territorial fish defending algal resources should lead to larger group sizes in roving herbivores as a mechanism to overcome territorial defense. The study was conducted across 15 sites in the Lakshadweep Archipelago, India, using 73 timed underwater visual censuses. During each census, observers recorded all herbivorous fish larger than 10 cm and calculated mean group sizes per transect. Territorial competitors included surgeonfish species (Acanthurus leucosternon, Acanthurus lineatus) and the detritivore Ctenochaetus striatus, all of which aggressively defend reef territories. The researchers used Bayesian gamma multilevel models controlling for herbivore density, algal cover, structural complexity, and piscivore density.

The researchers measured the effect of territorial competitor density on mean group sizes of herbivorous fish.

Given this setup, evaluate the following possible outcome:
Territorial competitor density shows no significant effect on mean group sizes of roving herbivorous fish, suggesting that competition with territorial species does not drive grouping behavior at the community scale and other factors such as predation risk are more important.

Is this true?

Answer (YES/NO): NO